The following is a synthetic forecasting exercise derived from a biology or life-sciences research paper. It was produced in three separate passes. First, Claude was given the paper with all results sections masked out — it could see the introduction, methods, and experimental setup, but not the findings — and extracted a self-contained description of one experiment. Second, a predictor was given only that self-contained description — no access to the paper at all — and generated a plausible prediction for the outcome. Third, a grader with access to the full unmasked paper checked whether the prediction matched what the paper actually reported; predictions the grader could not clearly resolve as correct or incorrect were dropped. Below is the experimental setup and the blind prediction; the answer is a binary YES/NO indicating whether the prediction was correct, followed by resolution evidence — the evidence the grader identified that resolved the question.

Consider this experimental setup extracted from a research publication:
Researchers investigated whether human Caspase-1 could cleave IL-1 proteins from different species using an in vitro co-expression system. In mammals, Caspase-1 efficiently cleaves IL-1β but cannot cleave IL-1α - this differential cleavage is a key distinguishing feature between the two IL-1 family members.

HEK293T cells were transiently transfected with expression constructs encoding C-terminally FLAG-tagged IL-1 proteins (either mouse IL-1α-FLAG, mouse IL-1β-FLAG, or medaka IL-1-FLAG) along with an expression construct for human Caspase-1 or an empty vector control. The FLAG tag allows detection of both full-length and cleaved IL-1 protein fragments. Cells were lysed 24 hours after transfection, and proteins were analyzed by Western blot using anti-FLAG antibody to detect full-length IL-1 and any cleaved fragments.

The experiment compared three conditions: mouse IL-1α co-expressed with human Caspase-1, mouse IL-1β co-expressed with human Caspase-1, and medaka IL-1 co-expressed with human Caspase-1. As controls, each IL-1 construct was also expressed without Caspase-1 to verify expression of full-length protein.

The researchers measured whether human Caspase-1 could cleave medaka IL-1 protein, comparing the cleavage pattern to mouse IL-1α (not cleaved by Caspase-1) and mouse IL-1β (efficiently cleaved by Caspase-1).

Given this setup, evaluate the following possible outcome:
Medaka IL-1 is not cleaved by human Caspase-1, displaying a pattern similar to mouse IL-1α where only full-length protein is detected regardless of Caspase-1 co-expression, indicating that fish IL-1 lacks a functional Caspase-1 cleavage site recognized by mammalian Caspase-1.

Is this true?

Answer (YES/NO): YES